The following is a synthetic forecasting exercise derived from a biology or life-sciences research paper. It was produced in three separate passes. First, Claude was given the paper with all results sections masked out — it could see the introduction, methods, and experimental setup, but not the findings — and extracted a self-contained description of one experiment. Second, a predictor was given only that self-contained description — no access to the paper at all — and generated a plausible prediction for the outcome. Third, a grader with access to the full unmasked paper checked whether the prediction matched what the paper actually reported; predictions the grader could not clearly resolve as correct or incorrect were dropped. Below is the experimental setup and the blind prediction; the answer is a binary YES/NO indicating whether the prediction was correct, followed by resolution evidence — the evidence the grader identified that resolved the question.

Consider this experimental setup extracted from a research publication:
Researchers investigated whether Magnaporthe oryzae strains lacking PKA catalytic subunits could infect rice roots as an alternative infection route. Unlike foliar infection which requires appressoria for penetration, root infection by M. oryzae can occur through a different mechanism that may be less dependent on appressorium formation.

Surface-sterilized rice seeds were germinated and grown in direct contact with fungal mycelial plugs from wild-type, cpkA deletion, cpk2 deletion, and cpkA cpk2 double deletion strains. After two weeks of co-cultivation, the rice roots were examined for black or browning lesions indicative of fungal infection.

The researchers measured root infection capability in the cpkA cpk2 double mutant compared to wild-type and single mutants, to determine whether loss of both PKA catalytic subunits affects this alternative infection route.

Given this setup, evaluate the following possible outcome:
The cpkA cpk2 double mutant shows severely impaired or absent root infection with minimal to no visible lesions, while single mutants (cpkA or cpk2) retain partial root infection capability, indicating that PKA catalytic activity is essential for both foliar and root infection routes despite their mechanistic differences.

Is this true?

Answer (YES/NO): NO